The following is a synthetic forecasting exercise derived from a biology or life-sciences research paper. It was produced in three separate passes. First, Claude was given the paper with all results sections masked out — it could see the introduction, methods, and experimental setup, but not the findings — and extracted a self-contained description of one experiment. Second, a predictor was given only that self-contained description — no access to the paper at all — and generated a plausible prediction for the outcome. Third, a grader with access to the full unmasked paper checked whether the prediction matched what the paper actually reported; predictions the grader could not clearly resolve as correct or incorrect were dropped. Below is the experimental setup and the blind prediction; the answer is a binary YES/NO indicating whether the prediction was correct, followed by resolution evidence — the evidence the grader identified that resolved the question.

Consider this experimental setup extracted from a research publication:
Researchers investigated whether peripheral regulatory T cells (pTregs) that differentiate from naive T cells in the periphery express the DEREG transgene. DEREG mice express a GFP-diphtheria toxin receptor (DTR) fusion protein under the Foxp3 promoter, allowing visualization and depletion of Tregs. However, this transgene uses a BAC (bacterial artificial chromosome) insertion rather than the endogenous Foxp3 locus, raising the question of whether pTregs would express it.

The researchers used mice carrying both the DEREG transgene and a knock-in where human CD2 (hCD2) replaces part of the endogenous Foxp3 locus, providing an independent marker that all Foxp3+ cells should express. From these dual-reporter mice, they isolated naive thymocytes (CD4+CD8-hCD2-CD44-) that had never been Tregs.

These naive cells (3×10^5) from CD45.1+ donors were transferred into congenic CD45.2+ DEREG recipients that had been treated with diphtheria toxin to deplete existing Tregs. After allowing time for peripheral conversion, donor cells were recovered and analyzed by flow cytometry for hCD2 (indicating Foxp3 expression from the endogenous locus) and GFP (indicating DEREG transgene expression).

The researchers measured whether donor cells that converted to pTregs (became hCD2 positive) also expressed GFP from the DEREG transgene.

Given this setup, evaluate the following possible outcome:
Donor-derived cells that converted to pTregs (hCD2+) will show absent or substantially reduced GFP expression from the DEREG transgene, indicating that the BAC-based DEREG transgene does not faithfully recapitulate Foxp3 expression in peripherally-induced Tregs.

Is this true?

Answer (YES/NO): NO